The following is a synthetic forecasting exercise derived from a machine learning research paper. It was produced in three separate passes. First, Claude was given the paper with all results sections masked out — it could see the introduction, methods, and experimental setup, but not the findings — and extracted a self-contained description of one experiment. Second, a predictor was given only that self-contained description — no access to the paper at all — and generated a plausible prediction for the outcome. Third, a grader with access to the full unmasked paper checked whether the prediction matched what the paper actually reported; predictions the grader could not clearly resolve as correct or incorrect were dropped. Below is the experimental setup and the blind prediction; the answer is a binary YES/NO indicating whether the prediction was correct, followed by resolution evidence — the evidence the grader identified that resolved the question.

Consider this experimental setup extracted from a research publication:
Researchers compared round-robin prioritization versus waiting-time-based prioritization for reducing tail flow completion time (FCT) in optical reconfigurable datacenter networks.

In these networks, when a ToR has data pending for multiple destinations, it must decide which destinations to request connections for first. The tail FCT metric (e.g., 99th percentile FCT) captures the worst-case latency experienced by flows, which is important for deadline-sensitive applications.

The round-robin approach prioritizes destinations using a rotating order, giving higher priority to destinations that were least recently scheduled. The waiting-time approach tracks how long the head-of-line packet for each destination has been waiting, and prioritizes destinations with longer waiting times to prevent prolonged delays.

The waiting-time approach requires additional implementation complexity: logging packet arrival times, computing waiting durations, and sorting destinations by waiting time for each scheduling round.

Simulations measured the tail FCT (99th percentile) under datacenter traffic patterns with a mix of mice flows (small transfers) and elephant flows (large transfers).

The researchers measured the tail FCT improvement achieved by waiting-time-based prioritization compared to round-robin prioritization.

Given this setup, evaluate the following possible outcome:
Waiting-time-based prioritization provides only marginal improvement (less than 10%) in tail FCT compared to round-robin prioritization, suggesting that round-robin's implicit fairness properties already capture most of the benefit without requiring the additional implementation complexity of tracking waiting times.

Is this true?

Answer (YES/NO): NO